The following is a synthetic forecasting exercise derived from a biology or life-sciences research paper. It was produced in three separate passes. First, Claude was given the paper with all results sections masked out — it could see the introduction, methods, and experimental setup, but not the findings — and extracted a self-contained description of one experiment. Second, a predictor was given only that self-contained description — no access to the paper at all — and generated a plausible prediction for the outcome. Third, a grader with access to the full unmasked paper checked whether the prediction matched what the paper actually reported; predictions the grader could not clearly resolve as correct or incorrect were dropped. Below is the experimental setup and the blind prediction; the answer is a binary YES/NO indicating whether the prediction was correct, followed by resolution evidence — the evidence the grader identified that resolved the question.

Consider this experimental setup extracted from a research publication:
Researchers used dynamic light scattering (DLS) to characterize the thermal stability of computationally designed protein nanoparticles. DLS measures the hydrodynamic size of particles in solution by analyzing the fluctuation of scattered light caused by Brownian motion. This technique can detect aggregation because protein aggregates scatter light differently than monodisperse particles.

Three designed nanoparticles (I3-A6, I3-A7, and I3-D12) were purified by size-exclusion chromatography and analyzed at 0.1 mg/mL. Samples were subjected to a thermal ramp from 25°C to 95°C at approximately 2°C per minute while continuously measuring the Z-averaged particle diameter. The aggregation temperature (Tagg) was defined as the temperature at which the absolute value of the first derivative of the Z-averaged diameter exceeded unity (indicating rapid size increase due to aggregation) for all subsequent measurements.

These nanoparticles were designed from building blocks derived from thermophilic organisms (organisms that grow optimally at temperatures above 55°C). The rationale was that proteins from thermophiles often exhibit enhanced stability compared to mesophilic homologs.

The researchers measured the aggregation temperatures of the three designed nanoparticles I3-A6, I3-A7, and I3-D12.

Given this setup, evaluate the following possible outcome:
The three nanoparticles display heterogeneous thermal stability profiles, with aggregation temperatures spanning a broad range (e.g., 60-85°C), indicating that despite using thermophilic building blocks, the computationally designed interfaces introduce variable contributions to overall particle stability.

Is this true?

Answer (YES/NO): YES